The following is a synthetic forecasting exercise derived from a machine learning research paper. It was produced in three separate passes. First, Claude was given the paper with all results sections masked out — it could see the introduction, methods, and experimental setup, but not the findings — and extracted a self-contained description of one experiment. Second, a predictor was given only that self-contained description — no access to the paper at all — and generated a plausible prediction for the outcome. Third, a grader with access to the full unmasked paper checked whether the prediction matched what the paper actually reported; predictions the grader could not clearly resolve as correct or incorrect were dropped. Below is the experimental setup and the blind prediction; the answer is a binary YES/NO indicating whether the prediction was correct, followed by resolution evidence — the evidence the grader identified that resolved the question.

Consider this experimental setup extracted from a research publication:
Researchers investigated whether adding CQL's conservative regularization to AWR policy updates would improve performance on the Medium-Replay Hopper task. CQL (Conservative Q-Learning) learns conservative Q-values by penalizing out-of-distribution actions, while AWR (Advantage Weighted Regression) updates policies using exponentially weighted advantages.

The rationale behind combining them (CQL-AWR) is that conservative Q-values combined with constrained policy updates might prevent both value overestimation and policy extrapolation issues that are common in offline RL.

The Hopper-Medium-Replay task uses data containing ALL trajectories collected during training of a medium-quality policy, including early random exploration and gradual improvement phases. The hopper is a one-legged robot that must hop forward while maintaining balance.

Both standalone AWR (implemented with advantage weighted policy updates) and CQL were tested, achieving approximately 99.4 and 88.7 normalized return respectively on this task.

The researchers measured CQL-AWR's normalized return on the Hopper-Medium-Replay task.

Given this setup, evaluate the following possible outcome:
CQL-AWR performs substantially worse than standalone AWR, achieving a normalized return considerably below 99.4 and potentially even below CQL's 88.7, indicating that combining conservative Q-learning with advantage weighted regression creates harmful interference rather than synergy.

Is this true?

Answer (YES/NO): NO